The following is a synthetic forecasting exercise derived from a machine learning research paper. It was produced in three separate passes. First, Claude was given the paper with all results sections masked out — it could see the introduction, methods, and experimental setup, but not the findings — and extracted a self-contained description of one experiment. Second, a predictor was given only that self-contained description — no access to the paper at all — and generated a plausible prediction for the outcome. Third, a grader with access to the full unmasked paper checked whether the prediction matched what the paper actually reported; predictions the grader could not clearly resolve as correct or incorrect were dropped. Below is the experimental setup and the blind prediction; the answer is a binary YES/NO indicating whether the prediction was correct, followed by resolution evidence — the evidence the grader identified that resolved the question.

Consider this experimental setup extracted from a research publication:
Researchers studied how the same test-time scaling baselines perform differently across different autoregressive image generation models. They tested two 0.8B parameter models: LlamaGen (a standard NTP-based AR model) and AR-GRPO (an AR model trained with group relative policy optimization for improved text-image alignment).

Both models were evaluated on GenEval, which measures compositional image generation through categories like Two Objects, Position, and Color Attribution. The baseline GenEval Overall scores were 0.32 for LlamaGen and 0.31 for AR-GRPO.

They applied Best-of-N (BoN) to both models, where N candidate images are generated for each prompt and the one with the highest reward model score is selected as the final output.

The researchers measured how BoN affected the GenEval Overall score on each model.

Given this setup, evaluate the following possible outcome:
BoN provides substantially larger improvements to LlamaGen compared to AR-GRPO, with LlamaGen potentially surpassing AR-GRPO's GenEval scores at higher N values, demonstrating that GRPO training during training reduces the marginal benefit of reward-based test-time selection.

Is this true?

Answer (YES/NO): NO